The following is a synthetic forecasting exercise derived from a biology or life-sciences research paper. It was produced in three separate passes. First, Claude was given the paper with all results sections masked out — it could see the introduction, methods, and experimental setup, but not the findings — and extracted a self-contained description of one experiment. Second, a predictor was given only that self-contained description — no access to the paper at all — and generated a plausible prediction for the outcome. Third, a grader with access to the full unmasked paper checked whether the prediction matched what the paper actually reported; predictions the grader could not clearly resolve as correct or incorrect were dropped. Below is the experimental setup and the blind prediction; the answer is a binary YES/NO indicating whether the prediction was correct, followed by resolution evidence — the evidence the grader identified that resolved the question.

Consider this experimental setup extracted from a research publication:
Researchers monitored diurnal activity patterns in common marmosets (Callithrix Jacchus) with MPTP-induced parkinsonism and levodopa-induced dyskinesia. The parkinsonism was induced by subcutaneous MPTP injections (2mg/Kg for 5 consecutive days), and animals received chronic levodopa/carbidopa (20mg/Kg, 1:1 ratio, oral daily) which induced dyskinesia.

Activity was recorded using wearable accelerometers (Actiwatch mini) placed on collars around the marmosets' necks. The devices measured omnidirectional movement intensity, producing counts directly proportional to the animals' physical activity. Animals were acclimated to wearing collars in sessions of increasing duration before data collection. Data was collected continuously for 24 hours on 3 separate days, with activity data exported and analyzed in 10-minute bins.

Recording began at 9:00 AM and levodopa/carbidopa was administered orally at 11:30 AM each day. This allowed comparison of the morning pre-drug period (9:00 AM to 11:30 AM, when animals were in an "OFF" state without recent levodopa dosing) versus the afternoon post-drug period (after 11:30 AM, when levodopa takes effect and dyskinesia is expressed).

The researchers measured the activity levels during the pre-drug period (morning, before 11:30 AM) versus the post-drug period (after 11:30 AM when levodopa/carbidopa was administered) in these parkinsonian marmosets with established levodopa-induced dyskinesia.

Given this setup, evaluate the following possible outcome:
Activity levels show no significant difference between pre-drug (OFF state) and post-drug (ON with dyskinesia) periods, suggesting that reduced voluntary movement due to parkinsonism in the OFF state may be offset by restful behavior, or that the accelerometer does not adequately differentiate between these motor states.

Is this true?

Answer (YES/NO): NO